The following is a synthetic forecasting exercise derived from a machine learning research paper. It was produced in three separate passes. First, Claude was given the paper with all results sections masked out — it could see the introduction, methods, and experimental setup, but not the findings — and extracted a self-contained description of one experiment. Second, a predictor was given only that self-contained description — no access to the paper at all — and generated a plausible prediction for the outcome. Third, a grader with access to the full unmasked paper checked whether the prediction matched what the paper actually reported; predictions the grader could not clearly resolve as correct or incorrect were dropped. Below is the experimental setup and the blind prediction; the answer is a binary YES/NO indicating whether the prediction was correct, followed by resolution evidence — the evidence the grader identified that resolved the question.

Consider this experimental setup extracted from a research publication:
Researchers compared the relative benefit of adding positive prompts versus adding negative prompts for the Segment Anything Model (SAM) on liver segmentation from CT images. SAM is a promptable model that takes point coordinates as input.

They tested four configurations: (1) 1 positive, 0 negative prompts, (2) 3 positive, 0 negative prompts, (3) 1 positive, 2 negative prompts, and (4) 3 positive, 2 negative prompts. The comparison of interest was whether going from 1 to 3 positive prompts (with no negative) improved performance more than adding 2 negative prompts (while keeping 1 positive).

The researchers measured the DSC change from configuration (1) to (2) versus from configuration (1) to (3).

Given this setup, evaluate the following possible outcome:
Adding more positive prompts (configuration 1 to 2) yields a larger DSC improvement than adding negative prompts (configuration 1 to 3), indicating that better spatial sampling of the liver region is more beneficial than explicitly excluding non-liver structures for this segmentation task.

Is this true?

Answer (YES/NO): NO